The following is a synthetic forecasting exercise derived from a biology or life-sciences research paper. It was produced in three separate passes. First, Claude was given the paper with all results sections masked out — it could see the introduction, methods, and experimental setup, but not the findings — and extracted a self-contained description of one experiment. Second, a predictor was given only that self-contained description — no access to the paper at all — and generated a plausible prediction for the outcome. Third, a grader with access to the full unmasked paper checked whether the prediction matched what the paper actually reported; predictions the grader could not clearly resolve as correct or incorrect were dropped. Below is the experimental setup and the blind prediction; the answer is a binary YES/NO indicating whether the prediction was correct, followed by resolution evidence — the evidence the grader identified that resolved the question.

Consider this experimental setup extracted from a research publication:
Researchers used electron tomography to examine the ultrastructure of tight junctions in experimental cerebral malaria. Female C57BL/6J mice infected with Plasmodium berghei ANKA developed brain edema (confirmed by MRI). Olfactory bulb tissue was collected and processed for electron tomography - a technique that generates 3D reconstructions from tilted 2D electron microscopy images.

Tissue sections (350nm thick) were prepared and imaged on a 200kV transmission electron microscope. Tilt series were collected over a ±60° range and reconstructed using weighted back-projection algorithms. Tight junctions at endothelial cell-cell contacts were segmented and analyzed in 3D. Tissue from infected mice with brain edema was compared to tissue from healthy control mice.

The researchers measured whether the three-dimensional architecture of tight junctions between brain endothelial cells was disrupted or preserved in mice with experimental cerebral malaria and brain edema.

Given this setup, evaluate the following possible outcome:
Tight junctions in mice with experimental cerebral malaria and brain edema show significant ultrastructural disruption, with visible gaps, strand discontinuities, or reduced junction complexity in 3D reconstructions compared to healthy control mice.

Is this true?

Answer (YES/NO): NO